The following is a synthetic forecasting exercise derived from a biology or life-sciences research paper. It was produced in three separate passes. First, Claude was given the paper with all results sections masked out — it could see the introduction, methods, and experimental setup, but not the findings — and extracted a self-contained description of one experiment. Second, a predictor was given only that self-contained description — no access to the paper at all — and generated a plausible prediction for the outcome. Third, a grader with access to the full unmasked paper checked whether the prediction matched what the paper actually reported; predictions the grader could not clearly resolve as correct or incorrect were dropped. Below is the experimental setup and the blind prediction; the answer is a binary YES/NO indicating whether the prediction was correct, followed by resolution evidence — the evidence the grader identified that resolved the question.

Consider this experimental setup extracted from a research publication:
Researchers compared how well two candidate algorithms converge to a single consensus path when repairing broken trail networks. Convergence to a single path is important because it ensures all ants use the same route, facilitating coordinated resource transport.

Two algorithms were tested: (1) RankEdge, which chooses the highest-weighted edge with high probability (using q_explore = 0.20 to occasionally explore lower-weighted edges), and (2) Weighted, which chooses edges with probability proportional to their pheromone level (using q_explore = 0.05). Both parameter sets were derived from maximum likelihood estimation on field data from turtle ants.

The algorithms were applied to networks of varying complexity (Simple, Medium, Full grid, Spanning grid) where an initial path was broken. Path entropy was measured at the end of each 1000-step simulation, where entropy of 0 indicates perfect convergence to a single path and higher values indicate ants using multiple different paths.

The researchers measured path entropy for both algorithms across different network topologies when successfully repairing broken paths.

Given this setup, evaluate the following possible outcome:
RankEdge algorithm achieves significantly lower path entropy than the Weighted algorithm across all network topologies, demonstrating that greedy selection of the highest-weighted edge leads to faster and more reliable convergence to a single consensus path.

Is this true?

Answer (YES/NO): YES